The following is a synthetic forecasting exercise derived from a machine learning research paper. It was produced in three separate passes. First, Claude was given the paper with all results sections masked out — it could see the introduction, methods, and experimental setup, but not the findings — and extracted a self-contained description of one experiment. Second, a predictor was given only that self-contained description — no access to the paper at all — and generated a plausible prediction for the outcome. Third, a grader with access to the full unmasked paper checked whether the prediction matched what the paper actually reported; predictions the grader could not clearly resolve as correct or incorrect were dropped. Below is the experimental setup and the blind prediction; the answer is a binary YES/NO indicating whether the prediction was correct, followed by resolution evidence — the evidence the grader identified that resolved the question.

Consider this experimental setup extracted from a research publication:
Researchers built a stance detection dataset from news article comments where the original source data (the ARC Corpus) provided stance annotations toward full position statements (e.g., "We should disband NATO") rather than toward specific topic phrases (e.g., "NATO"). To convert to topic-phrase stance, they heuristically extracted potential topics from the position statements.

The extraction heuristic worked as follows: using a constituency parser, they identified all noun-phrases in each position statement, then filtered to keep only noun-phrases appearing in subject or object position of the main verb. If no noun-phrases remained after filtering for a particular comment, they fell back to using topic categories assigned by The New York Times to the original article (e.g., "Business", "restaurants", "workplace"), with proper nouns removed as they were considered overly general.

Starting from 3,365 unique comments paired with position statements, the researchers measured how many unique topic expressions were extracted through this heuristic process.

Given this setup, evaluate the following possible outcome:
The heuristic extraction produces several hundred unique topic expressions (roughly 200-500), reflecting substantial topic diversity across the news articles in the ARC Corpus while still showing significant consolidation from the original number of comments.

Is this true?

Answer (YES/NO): YES